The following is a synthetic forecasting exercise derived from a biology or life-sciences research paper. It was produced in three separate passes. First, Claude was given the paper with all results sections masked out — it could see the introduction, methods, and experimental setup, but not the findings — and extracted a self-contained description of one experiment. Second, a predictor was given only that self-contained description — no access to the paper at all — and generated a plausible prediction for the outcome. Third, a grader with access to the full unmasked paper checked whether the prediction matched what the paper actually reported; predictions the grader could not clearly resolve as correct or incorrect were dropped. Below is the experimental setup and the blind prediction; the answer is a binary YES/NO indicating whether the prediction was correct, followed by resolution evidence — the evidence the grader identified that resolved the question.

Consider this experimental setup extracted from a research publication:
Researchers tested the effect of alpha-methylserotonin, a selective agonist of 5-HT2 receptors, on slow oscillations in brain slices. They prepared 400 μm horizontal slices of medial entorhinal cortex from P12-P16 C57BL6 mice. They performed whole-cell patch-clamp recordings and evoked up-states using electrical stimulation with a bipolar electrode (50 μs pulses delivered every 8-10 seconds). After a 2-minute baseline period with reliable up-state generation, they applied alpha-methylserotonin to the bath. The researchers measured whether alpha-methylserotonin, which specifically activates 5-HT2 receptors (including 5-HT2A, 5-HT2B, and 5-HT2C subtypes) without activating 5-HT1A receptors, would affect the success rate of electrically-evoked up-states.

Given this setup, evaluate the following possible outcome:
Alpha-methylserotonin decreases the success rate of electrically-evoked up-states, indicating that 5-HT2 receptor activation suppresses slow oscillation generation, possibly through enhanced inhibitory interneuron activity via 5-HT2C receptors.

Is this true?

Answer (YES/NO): NO